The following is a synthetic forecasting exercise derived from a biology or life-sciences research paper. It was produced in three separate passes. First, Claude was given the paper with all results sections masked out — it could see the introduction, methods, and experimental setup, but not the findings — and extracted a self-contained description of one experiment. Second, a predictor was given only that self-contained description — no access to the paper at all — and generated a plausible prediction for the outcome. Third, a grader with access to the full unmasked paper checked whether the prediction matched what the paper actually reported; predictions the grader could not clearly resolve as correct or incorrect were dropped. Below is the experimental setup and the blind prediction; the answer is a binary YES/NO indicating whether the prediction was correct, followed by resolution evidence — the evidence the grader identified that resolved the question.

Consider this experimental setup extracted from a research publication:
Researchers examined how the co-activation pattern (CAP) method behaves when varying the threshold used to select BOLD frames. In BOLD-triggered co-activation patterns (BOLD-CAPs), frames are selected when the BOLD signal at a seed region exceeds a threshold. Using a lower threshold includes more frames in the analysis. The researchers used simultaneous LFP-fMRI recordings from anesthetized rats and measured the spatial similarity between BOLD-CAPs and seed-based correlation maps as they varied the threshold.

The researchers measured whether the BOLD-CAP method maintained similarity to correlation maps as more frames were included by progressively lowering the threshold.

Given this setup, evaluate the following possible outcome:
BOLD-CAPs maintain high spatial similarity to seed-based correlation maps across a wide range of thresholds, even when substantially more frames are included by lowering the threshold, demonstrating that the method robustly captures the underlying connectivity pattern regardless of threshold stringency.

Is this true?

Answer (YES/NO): NO